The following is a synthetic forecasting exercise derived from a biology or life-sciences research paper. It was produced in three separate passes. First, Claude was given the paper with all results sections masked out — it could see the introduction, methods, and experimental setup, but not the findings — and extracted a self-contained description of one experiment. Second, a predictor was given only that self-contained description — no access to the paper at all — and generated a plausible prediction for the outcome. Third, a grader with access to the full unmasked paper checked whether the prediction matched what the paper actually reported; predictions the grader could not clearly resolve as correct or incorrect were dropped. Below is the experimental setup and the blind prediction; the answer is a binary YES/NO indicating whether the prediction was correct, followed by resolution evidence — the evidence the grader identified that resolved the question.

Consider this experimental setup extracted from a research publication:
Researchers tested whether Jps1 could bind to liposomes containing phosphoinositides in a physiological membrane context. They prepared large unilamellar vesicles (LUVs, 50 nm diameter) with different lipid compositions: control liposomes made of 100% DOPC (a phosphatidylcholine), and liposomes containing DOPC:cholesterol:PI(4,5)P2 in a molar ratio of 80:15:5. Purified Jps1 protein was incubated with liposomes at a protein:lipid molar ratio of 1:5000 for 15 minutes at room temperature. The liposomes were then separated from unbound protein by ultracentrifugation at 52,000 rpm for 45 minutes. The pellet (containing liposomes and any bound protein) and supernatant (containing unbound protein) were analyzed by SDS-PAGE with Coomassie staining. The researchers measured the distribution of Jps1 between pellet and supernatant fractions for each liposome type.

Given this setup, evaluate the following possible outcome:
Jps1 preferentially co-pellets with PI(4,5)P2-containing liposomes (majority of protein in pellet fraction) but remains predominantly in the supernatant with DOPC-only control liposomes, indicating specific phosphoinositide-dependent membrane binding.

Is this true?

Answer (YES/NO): NO